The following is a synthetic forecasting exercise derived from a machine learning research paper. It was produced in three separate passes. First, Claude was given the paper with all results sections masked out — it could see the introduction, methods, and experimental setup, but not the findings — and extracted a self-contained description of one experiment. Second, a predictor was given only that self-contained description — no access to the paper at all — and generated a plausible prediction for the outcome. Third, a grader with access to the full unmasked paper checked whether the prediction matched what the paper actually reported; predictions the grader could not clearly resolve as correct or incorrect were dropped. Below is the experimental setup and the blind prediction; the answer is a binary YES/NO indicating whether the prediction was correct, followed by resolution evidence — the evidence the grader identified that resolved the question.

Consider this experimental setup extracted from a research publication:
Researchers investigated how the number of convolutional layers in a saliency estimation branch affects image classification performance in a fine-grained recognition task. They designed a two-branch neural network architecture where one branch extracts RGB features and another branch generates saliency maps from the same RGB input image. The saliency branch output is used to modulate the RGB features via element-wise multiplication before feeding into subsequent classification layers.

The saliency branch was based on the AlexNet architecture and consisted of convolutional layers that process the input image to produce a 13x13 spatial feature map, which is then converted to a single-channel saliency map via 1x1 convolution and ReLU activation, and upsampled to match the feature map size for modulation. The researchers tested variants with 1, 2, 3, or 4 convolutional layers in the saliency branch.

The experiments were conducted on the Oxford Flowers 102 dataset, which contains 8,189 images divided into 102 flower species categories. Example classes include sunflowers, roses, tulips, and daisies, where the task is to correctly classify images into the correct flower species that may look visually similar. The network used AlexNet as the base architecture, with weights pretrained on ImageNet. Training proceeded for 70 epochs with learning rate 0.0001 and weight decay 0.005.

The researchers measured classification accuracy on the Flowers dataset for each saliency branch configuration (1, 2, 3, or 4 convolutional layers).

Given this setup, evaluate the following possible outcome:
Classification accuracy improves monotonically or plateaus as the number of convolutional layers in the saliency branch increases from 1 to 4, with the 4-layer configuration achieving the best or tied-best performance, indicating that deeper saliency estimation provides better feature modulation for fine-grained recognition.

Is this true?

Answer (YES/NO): YES